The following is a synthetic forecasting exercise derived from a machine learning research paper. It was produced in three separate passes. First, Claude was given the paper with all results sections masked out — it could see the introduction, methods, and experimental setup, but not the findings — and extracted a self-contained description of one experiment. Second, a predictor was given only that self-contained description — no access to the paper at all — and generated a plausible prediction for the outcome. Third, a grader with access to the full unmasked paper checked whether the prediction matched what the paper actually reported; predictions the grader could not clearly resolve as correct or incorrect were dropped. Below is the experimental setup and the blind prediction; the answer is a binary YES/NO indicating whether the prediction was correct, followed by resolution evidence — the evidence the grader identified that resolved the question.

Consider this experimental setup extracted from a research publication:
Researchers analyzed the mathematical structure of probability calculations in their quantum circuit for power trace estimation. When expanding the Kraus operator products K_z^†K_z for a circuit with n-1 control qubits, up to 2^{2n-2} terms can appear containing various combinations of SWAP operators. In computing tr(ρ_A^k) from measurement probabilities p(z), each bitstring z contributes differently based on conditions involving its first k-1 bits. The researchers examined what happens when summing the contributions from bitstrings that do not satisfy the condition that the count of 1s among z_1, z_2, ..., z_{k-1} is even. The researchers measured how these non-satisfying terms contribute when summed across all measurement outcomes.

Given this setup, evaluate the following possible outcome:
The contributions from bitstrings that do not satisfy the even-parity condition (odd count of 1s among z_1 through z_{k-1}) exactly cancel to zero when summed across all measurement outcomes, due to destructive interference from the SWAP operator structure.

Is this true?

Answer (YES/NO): YES